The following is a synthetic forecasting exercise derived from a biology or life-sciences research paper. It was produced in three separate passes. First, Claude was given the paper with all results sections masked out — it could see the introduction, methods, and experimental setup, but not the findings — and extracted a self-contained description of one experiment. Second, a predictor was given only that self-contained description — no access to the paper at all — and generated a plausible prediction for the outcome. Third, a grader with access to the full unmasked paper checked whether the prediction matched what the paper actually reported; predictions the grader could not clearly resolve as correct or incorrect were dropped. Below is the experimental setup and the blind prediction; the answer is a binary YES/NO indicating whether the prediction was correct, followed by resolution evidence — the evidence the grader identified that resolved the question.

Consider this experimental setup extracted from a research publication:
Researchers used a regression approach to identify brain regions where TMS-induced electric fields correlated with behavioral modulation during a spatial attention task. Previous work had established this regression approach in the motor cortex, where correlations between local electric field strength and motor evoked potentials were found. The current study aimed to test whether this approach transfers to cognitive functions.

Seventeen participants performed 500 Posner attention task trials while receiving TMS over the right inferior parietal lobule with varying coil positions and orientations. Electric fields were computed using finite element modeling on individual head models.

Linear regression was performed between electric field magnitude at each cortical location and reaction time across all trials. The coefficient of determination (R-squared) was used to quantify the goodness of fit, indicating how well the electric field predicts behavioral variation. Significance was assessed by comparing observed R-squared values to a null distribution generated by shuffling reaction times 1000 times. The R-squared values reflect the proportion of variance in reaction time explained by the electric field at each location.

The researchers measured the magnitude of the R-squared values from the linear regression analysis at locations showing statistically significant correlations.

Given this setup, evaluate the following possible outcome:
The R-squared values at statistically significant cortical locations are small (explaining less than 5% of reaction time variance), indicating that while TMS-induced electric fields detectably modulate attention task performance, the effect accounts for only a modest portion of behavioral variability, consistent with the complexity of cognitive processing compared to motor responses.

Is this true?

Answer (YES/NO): NO